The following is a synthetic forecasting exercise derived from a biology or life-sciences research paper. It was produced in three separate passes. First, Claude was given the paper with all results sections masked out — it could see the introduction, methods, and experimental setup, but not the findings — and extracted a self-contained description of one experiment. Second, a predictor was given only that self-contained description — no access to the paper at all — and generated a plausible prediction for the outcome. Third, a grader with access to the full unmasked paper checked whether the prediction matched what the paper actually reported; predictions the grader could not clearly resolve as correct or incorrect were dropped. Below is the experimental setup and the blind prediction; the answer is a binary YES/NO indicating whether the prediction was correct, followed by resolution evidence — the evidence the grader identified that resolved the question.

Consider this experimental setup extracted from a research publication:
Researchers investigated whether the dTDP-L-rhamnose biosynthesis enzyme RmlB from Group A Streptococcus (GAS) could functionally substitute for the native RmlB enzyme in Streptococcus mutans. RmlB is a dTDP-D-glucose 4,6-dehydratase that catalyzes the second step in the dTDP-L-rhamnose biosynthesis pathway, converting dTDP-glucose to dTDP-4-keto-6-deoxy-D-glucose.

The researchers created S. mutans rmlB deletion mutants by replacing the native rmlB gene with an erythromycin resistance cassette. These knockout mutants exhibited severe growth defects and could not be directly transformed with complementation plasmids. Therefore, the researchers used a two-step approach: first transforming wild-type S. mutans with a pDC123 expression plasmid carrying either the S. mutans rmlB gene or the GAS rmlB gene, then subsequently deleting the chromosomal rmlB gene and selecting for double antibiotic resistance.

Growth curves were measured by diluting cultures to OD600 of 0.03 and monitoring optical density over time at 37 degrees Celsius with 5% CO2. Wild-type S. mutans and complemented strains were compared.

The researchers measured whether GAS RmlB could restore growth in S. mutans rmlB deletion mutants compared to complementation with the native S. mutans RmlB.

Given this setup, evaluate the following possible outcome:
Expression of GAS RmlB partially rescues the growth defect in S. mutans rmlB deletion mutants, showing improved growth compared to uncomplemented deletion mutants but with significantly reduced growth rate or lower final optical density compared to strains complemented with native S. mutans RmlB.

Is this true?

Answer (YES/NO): NO